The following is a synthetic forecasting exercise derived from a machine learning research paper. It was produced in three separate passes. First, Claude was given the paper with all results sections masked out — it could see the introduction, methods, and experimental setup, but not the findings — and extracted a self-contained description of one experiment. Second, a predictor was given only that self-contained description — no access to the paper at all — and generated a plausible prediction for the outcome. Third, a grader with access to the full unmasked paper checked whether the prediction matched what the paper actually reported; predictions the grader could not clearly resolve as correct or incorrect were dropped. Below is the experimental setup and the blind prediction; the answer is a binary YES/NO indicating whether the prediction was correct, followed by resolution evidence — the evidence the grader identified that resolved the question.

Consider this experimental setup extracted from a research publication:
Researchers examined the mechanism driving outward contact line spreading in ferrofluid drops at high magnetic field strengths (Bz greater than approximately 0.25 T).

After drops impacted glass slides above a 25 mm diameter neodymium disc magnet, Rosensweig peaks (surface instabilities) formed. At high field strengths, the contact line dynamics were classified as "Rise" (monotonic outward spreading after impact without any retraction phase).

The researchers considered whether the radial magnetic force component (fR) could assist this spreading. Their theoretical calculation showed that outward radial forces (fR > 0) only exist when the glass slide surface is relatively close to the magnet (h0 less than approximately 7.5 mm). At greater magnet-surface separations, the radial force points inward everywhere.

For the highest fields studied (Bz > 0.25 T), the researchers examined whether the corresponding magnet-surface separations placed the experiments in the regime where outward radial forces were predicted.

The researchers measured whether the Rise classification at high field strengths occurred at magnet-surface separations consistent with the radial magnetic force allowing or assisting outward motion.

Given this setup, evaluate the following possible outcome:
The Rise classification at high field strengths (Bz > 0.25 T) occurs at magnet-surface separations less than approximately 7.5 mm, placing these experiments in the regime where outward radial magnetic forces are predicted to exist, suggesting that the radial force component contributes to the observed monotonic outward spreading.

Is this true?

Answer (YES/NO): YES